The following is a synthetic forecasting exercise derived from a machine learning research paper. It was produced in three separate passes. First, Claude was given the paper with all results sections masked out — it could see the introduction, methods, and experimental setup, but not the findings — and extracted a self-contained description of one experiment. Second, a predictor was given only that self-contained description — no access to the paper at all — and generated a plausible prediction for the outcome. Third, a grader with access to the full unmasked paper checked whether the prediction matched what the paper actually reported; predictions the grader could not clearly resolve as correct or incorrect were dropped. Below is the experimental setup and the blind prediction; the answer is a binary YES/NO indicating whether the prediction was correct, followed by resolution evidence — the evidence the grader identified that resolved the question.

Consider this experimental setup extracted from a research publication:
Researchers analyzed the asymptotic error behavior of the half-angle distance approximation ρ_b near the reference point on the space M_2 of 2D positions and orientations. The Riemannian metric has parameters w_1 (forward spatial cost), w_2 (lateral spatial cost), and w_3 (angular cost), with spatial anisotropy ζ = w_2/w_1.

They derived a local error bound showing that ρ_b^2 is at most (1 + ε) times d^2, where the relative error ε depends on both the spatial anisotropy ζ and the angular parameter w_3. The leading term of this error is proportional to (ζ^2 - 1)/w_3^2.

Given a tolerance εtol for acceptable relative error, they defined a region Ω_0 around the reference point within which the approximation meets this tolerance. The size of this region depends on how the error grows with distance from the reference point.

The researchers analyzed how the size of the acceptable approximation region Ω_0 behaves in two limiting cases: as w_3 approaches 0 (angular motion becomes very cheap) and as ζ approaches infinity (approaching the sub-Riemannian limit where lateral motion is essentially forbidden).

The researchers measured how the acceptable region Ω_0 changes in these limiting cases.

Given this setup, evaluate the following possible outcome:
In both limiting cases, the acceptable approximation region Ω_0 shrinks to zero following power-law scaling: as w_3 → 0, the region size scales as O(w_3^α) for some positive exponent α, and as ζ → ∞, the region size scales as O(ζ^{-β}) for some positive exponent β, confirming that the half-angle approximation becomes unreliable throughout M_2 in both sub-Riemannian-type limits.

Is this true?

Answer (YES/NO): YES